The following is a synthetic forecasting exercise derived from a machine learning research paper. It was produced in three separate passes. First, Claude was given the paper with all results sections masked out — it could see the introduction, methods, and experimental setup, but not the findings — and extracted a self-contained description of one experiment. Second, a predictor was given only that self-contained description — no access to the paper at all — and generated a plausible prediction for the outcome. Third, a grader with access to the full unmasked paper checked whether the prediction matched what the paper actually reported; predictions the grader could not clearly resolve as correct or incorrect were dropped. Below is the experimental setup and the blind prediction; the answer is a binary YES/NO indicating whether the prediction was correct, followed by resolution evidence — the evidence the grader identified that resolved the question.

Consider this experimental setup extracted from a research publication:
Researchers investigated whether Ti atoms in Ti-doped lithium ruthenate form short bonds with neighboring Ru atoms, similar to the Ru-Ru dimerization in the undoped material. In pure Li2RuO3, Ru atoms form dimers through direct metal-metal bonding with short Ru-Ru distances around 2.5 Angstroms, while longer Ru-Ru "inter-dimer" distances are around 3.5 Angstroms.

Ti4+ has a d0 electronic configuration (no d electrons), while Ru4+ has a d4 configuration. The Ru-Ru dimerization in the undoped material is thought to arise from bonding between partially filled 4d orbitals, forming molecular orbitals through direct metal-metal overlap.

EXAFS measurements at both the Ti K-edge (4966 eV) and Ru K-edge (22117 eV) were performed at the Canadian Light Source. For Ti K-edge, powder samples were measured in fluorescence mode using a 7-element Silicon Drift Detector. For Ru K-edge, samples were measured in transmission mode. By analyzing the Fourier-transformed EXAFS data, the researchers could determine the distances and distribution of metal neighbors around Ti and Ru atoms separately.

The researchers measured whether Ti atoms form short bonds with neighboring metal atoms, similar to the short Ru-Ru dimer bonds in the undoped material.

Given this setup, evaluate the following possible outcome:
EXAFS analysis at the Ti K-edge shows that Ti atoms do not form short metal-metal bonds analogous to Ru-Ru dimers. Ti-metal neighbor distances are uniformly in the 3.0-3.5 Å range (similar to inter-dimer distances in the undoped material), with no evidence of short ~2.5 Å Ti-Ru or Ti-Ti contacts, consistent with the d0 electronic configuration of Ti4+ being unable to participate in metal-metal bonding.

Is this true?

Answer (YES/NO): NO